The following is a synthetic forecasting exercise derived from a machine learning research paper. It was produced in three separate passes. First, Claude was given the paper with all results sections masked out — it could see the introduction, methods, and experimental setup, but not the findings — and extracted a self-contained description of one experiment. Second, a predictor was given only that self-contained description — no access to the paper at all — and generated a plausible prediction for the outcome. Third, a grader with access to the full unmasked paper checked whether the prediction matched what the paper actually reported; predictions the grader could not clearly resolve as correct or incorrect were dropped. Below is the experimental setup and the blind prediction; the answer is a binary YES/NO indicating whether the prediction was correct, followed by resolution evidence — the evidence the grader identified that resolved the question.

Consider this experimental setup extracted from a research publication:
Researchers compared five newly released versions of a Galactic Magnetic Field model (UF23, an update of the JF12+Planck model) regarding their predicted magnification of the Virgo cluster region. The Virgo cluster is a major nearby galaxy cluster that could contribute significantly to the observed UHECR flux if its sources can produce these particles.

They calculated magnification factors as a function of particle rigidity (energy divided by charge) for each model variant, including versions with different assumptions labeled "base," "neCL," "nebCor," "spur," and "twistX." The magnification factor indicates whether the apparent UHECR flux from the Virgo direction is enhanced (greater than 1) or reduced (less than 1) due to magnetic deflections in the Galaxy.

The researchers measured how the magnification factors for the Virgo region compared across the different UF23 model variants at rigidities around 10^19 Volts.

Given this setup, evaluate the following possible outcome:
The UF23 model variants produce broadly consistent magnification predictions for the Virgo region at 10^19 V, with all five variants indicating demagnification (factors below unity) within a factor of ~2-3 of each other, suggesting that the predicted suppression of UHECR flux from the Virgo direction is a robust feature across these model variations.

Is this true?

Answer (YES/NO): NO